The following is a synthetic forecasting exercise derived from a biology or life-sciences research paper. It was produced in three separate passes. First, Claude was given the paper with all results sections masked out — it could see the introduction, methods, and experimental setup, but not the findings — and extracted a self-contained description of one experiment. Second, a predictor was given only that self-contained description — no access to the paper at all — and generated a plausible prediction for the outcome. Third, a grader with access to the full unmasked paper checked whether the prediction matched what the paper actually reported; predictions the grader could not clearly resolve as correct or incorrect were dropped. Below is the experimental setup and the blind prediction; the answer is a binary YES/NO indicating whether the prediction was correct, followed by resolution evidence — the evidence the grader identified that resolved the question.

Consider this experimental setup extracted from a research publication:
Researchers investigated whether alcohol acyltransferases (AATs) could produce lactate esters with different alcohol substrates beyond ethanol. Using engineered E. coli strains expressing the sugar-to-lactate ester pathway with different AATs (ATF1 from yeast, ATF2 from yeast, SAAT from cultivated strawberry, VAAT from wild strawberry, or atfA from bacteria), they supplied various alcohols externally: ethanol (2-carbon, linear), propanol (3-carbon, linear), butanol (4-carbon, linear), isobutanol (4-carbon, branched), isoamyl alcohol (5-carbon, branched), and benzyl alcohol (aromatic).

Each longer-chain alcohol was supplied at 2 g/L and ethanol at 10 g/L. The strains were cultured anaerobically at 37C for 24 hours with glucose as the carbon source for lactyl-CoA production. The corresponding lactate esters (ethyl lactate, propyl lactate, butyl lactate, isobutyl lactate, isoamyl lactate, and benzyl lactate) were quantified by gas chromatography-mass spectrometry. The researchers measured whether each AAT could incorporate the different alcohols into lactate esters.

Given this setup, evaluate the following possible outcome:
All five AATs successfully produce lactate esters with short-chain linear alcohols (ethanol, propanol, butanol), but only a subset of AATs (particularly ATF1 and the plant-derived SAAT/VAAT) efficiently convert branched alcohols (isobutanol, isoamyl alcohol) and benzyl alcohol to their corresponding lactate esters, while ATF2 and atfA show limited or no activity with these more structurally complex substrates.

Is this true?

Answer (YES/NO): NO